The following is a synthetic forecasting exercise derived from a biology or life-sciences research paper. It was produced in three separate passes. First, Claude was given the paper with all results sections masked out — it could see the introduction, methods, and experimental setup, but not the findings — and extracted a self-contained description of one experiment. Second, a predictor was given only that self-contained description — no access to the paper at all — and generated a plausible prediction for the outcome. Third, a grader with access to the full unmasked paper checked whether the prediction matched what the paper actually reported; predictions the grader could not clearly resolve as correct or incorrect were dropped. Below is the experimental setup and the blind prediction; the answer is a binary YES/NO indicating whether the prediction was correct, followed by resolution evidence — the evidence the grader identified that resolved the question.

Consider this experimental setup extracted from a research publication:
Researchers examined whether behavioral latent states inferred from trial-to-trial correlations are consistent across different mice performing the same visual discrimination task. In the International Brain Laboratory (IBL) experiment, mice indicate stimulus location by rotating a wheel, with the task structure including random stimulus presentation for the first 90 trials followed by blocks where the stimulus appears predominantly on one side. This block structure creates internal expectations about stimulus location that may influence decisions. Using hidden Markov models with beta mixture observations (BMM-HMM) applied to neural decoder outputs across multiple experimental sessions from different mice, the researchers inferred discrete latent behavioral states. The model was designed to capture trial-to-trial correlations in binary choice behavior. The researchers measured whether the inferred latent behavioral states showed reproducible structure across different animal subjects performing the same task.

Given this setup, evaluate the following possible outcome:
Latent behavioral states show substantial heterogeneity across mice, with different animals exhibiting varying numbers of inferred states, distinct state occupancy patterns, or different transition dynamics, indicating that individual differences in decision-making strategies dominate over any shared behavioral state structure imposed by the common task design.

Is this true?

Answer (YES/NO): NO